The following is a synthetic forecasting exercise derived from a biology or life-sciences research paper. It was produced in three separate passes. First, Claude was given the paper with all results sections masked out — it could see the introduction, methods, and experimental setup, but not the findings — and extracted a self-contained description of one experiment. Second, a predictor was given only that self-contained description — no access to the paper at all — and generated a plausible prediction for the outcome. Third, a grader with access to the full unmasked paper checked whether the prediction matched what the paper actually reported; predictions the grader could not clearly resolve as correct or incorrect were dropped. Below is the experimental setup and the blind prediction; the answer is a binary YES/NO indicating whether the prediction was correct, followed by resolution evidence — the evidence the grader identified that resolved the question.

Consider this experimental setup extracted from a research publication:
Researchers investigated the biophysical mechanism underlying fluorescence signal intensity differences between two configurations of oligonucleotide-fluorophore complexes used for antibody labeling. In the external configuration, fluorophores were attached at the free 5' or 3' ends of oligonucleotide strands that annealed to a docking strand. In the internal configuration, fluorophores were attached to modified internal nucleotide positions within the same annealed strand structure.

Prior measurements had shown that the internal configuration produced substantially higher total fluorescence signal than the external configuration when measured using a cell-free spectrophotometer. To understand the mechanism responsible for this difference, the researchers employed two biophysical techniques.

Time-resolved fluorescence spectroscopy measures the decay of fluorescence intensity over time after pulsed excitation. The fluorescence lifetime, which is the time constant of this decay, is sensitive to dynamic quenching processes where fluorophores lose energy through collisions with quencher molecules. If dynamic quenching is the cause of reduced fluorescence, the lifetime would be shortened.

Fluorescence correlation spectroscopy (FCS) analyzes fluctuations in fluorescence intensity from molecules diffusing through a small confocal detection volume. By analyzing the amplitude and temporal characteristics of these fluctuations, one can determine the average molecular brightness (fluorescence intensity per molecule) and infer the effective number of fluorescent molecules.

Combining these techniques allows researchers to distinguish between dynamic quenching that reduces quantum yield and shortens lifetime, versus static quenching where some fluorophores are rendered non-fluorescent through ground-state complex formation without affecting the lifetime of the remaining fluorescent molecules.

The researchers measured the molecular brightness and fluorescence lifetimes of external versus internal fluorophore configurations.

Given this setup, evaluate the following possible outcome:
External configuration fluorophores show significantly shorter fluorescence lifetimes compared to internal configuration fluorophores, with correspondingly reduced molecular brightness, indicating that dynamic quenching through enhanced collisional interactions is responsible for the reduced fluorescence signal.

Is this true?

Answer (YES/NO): NO